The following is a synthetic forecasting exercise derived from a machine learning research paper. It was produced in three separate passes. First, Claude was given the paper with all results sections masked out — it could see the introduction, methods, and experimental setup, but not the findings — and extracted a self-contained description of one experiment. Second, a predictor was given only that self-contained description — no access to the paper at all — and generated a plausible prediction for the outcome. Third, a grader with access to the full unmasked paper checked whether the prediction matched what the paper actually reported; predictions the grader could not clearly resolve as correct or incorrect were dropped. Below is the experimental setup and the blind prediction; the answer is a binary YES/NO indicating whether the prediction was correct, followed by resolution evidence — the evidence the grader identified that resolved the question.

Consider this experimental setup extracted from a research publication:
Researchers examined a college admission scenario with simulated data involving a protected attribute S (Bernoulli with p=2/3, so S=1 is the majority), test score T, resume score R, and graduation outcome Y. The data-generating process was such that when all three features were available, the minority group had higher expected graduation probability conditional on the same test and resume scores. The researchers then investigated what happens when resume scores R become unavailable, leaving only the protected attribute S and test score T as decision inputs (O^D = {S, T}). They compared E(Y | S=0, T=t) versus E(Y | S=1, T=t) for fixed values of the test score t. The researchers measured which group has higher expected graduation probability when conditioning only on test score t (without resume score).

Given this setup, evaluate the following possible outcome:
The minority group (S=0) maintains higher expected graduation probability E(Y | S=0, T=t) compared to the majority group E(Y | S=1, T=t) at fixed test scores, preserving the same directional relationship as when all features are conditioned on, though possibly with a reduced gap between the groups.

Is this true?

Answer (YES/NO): NO